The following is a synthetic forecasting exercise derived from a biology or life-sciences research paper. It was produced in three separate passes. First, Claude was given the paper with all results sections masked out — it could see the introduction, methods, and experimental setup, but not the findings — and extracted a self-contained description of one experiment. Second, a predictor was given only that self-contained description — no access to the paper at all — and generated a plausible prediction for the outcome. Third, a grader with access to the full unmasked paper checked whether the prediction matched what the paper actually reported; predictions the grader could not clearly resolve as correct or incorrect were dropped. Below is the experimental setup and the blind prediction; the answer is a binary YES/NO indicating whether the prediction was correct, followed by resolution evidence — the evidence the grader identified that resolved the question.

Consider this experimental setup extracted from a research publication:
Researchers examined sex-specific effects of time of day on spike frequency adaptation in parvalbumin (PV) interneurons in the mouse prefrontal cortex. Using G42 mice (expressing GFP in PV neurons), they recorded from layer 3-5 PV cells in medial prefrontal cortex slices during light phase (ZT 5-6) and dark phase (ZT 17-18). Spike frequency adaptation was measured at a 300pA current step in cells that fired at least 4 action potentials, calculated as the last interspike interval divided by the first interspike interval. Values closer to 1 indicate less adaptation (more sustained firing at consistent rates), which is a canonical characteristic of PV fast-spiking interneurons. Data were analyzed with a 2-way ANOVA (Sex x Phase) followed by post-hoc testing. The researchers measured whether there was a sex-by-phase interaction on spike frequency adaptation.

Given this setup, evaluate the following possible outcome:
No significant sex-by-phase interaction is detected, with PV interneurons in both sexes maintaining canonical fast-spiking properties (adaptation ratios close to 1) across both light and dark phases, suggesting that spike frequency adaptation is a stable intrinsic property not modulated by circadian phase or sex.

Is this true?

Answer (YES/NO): NO